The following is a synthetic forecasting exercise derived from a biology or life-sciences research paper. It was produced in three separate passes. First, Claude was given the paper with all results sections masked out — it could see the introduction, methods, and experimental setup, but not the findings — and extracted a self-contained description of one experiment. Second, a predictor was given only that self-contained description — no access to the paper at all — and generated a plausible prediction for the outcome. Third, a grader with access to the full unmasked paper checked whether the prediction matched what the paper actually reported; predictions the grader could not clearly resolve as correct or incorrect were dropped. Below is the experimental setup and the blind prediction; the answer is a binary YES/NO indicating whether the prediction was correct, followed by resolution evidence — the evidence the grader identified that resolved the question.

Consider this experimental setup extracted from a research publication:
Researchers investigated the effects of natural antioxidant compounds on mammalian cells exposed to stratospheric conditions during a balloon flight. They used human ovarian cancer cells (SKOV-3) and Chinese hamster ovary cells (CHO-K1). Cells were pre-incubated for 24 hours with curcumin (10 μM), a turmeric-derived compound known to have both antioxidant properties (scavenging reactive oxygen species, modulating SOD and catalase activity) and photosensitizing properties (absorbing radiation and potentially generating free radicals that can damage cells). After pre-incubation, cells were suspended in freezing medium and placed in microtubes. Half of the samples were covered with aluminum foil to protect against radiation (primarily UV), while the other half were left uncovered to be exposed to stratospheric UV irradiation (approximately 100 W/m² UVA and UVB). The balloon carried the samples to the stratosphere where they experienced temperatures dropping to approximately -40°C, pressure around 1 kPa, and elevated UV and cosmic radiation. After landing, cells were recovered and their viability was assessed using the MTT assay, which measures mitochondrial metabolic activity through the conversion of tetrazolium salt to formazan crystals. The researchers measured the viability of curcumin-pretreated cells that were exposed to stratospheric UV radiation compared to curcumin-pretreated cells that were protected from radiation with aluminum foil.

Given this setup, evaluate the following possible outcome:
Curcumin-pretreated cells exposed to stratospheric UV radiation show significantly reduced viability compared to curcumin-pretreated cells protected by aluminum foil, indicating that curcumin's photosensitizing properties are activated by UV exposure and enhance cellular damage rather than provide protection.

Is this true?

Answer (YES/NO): YES